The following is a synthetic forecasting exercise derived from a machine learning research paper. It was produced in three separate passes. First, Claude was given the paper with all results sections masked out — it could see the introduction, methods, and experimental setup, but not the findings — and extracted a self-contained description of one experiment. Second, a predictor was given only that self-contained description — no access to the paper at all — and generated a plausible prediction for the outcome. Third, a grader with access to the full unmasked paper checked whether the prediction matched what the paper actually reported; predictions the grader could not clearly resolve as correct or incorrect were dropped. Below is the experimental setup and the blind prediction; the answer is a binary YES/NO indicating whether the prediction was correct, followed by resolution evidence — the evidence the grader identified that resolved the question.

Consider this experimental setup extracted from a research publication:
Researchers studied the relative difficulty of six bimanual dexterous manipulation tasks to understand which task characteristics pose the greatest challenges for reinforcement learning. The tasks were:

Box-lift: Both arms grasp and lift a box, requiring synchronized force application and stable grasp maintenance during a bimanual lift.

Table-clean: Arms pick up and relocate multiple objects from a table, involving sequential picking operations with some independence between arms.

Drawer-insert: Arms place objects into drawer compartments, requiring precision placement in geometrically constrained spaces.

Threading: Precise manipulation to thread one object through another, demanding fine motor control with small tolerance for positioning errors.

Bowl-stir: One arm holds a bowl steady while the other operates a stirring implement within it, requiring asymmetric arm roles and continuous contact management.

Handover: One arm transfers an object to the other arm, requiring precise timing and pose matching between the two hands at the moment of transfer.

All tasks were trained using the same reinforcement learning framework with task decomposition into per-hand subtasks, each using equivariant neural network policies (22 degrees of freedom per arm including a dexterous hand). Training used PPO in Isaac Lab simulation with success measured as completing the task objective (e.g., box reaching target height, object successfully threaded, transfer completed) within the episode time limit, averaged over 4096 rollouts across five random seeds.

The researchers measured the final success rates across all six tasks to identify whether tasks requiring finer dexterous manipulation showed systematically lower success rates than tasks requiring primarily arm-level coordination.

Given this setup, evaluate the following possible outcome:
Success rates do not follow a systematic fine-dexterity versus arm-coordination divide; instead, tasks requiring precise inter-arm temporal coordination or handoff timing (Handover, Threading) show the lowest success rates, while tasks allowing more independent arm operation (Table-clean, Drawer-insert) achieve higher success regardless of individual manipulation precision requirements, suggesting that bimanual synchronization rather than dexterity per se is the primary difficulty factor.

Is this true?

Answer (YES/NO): NO